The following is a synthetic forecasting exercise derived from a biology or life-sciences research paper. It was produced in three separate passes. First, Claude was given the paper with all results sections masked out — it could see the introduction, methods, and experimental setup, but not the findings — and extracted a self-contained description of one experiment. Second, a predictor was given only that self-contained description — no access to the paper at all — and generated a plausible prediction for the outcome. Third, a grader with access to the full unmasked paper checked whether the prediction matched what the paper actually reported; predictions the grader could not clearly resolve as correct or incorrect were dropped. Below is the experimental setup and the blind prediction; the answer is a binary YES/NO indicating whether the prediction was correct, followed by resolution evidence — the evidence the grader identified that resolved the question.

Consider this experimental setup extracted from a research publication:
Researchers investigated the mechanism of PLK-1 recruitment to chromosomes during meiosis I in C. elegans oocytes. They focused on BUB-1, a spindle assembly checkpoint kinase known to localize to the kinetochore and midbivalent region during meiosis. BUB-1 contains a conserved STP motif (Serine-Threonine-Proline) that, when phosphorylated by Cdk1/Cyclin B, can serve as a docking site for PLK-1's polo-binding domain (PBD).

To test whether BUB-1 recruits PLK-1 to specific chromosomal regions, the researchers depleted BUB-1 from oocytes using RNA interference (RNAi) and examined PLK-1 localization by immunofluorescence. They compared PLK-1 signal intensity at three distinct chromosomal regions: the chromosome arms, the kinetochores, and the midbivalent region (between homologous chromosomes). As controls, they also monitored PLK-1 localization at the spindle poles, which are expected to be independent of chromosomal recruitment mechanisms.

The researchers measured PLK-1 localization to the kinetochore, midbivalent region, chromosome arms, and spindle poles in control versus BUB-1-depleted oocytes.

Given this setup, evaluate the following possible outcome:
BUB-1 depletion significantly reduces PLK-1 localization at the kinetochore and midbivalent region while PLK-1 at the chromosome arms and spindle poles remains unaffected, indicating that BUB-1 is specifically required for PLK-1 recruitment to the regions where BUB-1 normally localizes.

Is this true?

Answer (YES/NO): NO